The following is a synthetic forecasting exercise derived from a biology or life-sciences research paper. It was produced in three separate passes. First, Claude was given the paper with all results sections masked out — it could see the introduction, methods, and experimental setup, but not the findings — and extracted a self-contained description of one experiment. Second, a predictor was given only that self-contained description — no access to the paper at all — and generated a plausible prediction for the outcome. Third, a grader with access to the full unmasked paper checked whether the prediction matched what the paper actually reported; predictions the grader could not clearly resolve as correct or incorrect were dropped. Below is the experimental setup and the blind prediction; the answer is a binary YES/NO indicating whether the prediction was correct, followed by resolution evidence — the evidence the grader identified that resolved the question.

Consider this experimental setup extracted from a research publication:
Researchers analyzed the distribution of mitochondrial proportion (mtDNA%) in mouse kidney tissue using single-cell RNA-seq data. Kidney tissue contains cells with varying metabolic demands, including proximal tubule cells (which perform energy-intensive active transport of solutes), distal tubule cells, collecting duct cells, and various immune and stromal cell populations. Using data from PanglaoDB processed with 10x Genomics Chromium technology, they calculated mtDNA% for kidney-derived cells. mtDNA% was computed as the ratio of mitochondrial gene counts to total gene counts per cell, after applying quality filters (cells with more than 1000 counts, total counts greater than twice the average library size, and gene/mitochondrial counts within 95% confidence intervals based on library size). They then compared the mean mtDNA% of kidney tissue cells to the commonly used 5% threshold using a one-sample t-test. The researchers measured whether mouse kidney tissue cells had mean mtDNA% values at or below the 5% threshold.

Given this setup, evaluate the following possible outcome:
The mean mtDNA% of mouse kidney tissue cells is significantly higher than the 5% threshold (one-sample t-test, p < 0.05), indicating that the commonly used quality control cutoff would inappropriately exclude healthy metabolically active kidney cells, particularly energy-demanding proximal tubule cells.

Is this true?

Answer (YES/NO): YES